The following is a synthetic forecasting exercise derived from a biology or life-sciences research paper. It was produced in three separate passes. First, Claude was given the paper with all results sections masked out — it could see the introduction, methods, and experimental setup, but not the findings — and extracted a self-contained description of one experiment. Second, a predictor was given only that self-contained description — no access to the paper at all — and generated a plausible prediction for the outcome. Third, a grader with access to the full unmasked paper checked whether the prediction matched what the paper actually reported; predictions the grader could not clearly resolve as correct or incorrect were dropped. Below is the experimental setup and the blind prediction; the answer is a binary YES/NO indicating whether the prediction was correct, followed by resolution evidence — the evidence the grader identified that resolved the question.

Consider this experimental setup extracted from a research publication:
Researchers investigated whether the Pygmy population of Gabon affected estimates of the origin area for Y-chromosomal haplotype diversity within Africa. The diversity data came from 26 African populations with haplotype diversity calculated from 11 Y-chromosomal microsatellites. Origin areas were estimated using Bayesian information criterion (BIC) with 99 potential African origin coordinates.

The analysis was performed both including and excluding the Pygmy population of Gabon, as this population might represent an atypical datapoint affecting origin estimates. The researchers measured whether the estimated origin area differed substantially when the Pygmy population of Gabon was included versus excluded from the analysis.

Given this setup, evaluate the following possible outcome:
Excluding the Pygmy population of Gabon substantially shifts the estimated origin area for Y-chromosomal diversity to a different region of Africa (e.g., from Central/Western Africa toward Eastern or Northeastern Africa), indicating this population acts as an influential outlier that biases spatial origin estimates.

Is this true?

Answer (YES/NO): NO